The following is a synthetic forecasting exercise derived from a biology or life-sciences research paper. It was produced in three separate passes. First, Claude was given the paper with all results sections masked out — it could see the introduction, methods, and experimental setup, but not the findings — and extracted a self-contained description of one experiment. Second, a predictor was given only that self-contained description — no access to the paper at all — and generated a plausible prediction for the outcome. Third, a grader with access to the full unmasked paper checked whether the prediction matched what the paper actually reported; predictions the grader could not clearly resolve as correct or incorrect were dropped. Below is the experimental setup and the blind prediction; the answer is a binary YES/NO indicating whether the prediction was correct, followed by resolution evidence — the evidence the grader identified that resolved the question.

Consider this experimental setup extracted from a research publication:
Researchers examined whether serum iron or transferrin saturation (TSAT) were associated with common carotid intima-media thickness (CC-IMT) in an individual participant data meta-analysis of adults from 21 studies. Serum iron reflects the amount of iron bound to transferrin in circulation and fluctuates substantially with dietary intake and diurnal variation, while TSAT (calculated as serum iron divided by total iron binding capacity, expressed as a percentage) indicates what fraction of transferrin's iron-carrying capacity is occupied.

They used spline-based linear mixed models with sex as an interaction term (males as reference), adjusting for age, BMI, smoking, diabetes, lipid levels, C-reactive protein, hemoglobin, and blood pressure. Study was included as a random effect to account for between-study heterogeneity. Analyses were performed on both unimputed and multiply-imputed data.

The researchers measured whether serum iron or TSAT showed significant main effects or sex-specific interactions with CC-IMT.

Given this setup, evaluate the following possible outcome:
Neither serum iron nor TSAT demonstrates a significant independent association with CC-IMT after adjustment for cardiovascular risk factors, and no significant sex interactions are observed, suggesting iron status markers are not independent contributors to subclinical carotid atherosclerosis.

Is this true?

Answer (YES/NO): YES